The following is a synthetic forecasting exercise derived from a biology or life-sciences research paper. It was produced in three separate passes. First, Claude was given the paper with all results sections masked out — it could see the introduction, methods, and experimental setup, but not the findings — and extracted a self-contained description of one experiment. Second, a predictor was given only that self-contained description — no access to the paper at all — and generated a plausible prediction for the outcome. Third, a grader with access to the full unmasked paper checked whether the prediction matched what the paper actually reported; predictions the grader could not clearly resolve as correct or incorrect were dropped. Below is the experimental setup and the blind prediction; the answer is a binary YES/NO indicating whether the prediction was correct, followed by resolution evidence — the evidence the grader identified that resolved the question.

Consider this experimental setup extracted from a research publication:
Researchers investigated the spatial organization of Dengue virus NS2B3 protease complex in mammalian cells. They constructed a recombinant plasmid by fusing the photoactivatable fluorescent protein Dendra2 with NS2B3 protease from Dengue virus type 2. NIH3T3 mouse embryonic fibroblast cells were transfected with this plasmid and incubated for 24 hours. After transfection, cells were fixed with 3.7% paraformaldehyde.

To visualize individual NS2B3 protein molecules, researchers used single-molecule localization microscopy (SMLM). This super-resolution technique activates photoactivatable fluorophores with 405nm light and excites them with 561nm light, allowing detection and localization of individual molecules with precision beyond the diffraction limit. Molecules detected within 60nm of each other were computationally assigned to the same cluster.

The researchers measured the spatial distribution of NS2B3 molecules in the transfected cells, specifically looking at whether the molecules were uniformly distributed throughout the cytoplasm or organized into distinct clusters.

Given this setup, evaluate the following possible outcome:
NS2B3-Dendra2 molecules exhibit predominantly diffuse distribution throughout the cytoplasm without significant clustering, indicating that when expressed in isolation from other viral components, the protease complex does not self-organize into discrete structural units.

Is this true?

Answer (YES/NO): NO